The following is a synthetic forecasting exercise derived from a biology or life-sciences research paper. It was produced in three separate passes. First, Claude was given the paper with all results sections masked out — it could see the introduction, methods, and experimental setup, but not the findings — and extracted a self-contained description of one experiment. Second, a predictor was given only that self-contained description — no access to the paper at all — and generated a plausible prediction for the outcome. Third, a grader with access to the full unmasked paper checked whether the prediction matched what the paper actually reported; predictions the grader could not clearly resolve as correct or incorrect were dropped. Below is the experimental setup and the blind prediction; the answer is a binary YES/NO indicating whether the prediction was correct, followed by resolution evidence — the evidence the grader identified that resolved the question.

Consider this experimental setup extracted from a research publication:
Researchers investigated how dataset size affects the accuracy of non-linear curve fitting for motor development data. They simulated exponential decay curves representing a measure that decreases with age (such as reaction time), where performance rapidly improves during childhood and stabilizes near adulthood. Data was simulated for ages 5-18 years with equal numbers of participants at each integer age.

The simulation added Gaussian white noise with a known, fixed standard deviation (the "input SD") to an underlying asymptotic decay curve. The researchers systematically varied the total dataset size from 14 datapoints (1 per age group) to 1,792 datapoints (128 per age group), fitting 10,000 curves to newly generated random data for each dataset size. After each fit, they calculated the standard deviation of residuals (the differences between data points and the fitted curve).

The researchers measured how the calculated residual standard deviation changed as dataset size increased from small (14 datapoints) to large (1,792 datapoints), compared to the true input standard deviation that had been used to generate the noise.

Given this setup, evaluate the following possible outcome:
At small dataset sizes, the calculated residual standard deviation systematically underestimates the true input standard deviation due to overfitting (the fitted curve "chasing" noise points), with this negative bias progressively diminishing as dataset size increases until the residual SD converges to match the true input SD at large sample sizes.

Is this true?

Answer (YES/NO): NO